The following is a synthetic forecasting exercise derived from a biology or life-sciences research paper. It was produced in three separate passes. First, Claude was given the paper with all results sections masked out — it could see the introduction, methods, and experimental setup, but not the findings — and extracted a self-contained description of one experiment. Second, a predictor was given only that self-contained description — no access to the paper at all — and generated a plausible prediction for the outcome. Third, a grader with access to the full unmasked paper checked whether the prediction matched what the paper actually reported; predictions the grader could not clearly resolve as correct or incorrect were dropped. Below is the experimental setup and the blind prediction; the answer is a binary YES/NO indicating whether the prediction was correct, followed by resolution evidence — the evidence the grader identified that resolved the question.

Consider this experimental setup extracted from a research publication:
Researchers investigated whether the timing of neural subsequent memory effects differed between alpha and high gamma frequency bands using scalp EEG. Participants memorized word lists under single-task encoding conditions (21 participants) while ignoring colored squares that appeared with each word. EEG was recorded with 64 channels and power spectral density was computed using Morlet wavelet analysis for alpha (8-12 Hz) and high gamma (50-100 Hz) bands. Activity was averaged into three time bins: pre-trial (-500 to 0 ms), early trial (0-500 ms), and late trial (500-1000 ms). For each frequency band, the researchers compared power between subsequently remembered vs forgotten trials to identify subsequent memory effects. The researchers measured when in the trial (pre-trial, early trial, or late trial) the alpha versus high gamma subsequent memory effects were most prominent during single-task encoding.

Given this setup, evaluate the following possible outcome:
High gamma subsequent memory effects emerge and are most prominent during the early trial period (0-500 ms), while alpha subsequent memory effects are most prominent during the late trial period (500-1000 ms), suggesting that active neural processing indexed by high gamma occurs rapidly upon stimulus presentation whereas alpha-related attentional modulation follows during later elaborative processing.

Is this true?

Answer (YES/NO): NO